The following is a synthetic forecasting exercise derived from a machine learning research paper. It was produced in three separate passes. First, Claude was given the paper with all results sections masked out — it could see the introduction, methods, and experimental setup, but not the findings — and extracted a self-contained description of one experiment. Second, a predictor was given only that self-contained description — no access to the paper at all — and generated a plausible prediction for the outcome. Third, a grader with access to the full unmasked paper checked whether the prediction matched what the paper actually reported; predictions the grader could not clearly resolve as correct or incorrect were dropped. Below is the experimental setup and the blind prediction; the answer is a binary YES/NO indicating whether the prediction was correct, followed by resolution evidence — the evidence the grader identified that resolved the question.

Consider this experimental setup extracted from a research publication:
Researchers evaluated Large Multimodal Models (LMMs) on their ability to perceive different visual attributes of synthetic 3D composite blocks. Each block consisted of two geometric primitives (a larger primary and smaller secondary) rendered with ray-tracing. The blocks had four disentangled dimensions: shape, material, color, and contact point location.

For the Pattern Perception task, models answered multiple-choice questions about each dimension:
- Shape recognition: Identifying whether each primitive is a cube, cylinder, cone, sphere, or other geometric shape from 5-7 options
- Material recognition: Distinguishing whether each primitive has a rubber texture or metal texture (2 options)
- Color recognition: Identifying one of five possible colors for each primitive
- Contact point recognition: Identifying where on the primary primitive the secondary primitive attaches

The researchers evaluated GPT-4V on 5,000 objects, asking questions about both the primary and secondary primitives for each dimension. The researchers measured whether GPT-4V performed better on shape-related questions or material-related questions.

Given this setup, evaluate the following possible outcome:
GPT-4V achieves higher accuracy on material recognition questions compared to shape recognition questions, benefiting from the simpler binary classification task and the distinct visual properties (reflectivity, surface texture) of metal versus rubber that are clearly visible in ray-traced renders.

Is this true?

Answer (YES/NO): NO